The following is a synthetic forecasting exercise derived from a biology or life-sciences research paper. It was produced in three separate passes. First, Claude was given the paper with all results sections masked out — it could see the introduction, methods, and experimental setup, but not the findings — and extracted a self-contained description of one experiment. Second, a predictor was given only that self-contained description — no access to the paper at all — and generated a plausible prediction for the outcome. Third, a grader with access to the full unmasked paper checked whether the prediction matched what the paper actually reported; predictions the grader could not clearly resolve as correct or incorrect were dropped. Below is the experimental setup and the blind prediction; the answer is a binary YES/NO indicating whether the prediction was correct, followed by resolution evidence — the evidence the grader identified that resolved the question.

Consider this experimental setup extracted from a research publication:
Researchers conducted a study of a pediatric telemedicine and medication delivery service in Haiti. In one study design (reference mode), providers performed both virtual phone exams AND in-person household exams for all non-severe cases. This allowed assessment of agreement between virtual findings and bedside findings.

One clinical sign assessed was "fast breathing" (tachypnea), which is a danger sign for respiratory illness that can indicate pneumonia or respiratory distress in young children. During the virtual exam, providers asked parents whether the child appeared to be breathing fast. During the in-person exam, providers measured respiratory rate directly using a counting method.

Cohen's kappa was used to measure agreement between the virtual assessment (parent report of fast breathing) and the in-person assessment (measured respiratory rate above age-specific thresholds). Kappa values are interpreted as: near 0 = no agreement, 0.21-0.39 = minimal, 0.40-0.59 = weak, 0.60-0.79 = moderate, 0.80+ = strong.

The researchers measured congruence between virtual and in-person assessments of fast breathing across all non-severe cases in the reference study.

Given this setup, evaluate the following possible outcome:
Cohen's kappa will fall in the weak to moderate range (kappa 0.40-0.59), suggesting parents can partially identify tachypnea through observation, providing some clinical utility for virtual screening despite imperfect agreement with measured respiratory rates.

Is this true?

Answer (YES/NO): NO